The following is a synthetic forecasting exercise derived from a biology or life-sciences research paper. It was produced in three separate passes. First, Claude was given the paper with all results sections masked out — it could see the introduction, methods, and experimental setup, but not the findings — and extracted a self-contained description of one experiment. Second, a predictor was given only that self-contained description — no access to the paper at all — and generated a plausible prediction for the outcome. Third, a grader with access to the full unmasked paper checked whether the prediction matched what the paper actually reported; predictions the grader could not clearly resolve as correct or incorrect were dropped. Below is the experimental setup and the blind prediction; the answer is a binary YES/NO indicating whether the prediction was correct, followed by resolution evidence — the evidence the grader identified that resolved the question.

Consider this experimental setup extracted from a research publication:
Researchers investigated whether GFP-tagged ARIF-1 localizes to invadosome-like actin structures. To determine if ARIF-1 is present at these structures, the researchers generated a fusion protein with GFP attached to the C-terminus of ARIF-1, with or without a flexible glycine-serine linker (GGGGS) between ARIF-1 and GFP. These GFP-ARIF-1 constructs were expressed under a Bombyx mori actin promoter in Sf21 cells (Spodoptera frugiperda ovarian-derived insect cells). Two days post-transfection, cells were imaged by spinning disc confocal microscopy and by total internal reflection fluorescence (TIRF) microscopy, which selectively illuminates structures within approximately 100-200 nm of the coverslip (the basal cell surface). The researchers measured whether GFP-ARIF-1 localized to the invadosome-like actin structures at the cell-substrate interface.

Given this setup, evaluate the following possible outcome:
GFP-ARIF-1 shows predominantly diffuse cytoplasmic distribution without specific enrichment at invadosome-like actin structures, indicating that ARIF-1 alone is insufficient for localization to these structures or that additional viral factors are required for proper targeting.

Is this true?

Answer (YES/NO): NO